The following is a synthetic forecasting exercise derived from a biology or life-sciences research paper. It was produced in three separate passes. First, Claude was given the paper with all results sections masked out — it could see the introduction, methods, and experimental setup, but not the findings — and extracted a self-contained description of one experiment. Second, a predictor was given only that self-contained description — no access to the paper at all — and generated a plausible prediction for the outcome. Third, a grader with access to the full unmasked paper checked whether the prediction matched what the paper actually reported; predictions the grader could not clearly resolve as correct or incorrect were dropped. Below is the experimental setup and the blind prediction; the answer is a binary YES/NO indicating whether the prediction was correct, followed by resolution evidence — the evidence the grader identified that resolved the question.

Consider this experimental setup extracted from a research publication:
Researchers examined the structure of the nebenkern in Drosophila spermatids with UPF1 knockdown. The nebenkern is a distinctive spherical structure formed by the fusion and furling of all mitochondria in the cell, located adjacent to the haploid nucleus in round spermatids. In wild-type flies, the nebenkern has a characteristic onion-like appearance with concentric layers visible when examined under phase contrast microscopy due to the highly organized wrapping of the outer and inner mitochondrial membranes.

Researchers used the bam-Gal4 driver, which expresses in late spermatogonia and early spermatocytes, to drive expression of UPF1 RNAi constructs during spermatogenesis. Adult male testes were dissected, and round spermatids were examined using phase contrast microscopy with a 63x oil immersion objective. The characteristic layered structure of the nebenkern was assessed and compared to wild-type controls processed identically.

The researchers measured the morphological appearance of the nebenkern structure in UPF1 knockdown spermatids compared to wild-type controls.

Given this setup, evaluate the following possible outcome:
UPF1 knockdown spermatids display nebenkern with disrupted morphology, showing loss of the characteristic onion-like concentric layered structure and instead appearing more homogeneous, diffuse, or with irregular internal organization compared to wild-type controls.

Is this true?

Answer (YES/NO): YES